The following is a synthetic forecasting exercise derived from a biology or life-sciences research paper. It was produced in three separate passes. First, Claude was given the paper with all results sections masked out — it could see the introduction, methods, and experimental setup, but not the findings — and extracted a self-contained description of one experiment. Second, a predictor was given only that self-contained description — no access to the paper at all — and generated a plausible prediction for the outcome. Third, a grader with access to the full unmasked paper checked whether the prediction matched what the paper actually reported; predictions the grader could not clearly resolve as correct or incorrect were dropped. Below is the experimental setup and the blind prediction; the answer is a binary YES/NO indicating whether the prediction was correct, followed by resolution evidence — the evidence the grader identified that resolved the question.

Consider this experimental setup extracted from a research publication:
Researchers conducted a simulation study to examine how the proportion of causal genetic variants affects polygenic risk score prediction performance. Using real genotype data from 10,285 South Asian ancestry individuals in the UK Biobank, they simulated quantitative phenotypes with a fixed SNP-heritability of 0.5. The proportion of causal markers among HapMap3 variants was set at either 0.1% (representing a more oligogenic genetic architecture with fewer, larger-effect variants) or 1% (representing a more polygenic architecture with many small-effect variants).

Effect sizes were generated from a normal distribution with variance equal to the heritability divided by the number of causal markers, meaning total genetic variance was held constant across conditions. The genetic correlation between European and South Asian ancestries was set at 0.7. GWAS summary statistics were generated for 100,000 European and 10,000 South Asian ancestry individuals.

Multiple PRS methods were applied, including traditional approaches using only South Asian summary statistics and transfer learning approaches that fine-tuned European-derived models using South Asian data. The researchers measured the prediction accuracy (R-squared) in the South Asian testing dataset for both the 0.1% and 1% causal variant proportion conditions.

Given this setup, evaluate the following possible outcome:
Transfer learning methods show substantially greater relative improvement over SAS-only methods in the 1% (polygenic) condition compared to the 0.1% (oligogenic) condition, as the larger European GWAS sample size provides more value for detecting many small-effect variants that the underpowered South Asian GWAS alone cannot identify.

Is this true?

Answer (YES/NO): NO